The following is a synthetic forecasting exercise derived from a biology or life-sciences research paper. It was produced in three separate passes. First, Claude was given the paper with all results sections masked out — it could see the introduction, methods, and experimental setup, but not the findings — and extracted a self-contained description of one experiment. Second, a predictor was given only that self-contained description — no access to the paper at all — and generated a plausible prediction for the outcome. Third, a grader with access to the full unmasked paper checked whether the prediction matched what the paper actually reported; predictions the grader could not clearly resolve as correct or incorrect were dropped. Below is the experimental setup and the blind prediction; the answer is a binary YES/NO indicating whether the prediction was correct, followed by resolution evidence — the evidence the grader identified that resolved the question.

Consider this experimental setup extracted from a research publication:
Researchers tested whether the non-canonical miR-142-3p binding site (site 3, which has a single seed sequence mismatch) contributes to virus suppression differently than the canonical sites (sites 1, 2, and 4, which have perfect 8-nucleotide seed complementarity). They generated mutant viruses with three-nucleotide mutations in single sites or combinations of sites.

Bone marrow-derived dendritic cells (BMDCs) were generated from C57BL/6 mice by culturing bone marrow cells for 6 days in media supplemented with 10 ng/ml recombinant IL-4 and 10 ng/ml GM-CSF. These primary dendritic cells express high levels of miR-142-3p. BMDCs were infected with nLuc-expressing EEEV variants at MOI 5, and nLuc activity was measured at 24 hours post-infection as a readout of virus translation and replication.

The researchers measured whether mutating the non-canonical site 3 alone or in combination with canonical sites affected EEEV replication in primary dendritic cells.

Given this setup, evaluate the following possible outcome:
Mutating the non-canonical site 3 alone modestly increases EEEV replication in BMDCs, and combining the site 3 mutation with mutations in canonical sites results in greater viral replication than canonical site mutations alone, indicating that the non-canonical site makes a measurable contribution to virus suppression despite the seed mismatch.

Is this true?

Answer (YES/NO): NO